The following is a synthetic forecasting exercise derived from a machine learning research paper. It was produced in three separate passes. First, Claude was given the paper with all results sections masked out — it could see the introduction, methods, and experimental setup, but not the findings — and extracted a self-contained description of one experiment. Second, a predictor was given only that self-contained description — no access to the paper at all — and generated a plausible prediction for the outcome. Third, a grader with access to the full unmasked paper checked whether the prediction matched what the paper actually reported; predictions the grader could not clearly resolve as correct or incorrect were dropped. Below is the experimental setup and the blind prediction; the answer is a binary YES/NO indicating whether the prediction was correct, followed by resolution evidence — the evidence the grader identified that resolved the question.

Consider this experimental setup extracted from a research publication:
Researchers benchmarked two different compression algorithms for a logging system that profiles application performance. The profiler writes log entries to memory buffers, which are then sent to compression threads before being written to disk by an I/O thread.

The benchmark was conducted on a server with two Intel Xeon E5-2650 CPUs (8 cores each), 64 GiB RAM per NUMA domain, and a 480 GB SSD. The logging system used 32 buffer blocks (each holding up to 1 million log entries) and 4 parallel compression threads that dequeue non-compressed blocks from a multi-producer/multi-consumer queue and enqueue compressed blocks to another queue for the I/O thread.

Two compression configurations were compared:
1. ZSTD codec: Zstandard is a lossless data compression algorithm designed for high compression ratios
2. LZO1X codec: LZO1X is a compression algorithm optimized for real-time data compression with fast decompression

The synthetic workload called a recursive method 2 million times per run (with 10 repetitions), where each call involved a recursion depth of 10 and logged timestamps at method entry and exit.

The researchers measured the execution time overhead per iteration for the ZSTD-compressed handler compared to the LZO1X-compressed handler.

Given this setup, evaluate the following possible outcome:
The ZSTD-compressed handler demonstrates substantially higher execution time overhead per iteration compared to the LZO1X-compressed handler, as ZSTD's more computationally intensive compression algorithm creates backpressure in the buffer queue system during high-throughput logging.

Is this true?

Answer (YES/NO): NO